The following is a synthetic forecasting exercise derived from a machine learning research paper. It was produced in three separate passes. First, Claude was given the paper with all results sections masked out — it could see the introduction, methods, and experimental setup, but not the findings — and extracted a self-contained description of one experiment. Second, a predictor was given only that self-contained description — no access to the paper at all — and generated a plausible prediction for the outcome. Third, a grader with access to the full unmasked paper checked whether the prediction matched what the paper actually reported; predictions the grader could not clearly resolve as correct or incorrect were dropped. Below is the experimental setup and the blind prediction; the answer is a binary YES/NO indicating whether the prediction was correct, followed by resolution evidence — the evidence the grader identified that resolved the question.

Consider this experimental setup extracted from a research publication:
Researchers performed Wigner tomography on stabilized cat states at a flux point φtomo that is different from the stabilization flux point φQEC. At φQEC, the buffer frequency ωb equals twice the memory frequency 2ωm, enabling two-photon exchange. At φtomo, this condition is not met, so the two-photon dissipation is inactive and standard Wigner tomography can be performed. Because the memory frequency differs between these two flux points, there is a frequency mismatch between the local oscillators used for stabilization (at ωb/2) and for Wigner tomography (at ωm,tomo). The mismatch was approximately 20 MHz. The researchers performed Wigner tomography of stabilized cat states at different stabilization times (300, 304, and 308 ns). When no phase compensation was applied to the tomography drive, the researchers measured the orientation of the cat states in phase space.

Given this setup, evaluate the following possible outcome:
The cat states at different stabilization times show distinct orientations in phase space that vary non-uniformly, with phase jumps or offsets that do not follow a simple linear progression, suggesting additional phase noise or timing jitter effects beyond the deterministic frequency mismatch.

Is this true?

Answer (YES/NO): NO